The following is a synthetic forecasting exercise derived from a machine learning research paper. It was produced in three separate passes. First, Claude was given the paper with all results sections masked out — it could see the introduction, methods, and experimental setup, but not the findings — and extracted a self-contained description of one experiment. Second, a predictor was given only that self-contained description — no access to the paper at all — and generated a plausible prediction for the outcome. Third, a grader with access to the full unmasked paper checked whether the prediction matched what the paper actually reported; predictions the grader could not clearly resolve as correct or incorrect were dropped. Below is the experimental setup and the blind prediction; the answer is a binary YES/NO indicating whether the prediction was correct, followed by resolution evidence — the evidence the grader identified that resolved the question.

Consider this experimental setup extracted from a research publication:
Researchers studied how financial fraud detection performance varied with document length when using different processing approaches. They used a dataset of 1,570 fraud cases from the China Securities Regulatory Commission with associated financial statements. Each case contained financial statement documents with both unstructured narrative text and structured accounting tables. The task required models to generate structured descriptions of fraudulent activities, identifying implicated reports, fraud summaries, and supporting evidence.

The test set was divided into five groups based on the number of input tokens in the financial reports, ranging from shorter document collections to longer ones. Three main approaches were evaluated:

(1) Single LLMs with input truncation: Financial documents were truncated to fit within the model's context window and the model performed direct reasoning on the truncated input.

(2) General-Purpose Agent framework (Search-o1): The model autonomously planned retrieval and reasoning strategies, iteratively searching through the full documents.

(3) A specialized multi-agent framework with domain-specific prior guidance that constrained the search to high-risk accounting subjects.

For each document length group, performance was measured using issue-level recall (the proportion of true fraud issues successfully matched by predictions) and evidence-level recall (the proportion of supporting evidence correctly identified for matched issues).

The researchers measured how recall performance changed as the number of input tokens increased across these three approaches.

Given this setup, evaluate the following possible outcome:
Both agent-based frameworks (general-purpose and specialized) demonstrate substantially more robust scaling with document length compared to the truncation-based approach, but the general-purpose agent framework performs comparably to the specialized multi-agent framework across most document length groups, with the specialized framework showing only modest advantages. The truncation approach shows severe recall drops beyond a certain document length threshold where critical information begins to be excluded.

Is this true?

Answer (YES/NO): NO